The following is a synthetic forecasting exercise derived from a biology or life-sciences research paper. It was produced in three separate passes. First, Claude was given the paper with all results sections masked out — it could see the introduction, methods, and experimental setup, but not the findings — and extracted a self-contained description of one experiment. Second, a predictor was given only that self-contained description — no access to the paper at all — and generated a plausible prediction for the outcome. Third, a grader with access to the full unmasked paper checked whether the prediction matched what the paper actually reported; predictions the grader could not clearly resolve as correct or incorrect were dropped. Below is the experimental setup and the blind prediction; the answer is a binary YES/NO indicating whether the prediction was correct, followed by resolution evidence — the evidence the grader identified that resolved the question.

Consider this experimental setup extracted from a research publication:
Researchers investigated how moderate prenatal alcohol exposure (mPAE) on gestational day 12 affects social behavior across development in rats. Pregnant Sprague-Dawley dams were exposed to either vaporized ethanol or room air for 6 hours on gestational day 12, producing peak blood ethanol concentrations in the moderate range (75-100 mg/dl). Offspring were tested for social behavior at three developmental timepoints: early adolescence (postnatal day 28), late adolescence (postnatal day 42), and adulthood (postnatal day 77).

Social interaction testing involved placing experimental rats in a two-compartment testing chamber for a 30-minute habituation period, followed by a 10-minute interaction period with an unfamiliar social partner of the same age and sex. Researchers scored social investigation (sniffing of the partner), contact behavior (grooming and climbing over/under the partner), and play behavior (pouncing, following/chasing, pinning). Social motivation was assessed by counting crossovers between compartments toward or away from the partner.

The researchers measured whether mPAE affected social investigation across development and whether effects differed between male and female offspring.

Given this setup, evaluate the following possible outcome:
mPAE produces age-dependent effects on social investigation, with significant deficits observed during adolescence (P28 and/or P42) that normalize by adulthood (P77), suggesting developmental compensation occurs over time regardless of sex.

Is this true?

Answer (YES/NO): NO